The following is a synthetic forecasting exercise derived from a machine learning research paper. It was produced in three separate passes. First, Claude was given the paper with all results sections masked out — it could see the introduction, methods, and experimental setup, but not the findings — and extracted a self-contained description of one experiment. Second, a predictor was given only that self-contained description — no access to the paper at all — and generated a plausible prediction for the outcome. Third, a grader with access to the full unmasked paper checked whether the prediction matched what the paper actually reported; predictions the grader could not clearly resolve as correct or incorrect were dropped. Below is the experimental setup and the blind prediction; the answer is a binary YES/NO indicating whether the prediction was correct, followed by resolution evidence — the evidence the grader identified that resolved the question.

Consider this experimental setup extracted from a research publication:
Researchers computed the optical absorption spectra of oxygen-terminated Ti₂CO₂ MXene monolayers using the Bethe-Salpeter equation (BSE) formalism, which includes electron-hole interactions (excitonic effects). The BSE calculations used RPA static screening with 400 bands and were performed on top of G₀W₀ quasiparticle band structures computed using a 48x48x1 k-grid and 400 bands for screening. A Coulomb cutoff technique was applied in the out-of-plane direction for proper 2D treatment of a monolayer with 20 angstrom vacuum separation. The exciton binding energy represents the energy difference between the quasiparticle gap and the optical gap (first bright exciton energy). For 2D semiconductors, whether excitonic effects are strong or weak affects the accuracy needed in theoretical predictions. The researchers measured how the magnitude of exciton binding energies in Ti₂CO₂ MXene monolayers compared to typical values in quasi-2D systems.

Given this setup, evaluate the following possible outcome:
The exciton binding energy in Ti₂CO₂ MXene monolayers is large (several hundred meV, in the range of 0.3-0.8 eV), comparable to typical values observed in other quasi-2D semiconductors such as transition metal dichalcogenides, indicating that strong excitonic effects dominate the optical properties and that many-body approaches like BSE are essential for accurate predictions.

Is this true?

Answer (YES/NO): NO